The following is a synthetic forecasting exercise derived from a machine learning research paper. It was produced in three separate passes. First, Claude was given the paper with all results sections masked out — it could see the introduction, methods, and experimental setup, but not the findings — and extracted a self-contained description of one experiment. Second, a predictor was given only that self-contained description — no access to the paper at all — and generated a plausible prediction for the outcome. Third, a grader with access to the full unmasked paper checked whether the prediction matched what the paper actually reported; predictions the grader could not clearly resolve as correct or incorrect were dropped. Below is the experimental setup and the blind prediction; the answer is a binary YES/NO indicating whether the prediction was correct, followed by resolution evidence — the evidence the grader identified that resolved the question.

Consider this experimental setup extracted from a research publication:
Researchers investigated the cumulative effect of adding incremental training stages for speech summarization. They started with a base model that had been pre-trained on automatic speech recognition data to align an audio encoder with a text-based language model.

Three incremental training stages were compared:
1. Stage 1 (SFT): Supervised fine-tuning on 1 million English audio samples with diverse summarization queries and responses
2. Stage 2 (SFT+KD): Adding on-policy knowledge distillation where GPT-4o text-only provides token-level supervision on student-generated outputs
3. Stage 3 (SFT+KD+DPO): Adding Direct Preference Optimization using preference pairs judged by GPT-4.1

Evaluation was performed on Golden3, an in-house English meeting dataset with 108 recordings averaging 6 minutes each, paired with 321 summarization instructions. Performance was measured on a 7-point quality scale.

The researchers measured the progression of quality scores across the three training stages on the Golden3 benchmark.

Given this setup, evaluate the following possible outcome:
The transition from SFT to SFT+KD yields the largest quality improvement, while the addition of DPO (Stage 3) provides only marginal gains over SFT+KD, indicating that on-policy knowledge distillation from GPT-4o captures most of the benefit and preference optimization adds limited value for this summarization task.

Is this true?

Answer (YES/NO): NO